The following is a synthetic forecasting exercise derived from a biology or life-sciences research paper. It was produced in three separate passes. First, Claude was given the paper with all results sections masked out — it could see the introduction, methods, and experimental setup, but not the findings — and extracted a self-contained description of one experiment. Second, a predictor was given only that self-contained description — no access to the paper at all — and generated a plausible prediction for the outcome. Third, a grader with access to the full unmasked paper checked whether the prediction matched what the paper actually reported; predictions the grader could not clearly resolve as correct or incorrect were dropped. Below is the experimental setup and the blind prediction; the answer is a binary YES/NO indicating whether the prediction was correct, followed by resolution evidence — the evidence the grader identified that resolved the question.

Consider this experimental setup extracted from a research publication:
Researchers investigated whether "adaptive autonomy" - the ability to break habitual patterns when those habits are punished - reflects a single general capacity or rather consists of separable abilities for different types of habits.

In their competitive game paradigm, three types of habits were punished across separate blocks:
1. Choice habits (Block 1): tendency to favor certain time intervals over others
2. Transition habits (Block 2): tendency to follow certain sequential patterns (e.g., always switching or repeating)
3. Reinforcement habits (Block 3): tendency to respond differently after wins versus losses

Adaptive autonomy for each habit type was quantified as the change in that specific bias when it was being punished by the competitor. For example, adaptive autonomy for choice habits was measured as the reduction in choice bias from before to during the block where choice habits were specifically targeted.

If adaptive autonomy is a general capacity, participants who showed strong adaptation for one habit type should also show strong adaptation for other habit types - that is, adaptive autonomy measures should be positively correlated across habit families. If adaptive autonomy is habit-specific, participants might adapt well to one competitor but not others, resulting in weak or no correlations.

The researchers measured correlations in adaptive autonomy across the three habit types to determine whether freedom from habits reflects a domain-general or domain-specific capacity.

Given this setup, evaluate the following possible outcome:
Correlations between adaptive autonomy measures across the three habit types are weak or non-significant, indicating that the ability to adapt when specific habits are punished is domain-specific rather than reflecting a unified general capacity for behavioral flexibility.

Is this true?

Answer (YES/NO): YES